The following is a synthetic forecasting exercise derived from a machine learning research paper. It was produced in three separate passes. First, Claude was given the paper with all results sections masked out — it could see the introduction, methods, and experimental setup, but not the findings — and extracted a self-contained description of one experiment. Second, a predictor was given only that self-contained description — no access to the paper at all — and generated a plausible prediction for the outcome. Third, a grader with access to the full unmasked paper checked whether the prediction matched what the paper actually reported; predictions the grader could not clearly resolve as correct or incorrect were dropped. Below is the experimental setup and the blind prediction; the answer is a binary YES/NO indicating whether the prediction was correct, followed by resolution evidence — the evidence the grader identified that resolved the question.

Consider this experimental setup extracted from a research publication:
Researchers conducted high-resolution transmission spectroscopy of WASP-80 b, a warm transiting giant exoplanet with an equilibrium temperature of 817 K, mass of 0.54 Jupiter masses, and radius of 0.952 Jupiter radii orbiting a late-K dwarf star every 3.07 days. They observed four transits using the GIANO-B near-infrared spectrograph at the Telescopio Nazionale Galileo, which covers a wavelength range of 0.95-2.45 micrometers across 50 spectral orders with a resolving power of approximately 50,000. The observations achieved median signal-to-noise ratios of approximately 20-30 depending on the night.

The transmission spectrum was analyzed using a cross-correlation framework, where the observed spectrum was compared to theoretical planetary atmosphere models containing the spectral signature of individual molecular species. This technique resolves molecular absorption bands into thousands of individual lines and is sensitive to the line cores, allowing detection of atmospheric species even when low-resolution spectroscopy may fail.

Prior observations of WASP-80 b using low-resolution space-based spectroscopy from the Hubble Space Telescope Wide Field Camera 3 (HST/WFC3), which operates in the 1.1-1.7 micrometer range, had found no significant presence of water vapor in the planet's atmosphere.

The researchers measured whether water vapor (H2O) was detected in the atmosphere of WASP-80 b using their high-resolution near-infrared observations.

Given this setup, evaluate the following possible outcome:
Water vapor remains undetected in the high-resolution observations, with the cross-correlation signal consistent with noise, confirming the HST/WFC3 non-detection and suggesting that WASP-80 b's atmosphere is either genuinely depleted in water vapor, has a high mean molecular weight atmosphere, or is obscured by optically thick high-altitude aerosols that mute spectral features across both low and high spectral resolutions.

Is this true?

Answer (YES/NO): NO